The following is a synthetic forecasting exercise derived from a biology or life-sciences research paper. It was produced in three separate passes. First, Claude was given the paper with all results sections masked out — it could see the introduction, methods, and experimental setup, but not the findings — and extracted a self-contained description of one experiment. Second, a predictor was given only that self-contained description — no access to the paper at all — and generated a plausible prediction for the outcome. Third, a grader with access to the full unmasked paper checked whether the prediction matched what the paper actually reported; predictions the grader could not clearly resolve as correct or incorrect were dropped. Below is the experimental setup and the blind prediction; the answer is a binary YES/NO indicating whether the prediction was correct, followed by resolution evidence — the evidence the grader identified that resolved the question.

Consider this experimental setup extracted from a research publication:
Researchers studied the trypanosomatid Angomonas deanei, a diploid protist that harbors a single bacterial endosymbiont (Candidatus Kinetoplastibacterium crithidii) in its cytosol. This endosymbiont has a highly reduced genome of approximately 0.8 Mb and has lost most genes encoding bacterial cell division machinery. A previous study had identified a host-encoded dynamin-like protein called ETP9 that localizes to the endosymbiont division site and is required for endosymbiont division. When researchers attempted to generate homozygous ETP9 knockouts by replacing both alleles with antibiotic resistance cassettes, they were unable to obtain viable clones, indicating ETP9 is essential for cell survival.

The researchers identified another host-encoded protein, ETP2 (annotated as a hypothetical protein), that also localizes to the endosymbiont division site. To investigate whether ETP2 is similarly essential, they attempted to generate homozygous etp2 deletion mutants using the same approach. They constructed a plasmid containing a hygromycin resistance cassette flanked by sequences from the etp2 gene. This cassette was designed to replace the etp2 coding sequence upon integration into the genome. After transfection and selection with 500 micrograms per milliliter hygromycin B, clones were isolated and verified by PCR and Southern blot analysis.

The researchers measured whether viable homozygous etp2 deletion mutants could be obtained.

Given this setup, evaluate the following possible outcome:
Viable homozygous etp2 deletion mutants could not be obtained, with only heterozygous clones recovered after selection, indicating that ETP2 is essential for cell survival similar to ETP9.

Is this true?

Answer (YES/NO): NO